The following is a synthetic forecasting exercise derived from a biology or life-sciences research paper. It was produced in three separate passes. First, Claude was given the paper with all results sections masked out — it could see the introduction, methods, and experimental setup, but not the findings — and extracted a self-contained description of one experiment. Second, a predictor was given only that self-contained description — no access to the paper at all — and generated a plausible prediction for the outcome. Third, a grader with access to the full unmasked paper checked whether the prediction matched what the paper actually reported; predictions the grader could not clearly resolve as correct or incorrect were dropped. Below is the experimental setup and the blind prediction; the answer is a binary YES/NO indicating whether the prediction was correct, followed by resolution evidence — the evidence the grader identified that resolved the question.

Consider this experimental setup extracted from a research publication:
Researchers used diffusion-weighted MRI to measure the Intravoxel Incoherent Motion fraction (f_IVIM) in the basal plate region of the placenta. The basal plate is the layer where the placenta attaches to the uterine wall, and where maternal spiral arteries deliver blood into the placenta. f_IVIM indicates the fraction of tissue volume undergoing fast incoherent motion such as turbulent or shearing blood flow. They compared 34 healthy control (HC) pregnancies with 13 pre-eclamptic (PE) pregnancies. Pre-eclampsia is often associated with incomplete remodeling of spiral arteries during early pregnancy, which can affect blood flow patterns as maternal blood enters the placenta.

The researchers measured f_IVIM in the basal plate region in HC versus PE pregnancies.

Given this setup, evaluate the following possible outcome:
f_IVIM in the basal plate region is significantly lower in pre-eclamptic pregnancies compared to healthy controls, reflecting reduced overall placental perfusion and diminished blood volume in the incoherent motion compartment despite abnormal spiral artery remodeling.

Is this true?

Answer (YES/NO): YES